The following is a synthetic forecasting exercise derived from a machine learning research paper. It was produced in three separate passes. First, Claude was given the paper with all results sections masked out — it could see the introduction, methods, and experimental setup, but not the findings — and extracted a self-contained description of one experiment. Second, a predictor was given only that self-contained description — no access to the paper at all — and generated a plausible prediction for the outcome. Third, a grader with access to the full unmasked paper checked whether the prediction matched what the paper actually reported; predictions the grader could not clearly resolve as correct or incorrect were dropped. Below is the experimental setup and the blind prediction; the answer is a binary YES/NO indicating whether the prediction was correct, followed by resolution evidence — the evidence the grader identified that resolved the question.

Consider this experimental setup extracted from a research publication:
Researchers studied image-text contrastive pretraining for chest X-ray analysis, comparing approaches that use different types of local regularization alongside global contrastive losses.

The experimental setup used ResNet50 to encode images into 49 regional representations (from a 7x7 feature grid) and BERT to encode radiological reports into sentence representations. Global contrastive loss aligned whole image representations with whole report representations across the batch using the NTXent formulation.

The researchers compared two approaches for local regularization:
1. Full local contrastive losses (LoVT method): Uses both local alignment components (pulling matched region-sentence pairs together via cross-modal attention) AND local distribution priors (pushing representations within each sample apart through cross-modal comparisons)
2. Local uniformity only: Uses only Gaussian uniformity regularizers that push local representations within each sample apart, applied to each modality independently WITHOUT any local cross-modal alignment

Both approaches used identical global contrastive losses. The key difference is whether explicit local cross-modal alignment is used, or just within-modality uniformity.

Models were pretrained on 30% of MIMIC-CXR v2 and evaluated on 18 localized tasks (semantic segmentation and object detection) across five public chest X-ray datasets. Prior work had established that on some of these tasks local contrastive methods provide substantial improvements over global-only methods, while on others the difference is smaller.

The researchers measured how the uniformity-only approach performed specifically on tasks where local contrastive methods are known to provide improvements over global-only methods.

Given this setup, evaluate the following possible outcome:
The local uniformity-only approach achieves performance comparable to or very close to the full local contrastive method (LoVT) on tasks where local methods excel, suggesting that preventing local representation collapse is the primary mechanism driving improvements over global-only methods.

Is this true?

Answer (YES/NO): NO